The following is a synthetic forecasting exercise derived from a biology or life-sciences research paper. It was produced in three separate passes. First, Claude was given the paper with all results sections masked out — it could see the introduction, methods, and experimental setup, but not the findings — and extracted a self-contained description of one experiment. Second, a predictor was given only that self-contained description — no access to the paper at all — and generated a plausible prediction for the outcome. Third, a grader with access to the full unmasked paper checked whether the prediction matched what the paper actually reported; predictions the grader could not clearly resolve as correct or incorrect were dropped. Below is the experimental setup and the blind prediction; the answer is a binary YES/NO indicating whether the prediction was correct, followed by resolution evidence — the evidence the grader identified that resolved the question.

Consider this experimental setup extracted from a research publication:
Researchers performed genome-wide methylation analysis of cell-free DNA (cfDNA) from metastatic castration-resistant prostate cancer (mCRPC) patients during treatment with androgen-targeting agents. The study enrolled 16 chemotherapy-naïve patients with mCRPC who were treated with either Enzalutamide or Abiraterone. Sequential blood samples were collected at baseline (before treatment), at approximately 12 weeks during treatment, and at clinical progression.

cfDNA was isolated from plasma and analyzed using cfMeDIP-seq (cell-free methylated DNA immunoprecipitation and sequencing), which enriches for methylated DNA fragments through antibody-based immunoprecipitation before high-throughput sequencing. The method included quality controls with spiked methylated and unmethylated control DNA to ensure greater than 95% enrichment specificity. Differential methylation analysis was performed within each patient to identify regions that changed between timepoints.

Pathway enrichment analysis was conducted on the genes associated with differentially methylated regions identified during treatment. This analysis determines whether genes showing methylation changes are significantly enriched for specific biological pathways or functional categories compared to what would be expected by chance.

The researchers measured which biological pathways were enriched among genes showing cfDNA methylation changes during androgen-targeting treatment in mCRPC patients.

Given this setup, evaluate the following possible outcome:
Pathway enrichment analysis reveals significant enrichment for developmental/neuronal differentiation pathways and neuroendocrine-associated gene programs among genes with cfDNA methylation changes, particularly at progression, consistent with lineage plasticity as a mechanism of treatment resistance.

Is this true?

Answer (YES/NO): YES